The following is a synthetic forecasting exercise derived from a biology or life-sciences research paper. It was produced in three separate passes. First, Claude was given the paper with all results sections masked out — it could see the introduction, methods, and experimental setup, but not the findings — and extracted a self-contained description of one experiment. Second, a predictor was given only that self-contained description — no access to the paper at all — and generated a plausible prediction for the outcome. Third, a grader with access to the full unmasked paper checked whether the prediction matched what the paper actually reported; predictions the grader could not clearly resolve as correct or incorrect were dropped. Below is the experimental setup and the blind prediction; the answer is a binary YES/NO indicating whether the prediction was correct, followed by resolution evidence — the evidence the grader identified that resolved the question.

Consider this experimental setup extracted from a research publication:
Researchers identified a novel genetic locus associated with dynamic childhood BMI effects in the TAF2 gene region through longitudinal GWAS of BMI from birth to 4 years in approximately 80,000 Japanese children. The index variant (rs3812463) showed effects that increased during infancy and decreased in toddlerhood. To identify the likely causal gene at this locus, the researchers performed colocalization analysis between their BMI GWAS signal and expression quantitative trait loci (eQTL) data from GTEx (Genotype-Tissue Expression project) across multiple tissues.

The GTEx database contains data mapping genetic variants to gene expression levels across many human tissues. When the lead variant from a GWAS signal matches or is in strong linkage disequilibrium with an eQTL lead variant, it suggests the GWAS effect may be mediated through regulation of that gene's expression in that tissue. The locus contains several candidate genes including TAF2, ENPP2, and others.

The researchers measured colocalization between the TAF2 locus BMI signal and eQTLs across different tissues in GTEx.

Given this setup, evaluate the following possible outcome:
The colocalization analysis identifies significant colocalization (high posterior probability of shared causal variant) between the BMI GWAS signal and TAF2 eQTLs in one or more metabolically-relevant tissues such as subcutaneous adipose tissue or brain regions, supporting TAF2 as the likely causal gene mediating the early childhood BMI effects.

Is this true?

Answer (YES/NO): NO